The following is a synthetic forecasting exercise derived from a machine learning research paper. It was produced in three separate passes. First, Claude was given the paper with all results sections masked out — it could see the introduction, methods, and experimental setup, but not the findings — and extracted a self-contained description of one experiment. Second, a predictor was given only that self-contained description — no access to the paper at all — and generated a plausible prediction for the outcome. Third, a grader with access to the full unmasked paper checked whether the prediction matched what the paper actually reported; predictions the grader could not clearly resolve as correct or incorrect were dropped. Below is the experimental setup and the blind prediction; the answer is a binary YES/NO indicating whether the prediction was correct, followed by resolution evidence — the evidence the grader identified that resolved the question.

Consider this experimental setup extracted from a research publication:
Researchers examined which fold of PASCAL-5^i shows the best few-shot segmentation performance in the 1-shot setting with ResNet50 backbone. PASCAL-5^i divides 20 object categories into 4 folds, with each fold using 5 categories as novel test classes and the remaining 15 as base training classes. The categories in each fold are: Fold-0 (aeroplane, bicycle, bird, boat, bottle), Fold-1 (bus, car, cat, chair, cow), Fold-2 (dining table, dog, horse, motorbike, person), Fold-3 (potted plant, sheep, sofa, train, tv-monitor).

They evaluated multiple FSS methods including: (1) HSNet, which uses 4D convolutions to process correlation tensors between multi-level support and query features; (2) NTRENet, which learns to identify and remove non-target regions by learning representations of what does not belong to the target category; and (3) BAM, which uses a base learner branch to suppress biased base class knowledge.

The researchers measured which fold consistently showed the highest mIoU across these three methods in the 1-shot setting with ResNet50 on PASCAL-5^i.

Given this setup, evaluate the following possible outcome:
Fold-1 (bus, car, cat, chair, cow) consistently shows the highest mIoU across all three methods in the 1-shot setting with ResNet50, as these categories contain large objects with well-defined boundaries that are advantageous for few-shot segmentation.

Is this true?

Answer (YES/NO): YES